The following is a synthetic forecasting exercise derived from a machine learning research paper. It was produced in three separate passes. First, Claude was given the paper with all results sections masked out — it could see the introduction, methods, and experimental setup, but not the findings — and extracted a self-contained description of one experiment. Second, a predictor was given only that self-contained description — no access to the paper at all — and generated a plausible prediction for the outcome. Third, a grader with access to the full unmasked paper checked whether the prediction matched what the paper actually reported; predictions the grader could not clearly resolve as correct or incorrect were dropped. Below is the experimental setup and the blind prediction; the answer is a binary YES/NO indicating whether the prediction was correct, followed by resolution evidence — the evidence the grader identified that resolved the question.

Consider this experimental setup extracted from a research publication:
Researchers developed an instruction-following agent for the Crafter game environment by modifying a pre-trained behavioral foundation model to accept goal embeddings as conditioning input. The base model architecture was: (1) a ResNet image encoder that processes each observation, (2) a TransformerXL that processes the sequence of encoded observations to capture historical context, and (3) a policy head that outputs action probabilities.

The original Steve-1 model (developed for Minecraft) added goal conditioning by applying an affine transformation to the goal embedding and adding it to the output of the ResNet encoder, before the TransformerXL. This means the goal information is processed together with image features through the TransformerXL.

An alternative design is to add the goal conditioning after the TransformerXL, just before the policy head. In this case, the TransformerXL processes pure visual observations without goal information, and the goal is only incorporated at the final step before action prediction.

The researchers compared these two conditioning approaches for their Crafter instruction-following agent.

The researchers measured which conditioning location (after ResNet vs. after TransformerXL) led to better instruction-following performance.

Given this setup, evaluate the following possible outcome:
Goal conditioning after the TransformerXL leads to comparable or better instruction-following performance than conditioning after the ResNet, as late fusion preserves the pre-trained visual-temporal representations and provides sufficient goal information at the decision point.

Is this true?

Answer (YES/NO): YES